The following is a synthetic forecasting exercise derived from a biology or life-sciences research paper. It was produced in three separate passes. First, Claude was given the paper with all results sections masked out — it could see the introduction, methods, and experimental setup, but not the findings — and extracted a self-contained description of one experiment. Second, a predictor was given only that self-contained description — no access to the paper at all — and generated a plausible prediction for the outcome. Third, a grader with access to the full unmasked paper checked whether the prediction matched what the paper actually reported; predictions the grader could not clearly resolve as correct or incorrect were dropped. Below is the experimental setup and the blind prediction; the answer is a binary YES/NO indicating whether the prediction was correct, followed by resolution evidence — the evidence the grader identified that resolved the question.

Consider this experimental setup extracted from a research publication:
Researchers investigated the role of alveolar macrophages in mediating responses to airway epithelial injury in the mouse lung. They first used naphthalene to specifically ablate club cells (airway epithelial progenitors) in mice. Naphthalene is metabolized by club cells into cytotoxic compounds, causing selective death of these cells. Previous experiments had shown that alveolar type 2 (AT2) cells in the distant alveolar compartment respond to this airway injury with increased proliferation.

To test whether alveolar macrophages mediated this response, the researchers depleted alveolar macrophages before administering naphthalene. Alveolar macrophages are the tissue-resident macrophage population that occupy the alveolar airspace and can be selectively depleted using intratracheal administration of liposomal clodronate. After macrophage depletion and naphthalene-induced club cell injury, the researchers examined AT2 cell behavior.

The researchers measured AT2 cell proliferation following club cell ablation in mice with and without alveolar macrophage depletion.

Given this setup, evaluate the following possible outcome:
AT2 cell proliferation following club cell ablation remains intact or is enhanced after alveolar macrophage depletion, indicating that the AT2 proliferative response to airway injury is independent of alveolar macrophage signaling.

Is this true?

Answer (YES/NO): NO